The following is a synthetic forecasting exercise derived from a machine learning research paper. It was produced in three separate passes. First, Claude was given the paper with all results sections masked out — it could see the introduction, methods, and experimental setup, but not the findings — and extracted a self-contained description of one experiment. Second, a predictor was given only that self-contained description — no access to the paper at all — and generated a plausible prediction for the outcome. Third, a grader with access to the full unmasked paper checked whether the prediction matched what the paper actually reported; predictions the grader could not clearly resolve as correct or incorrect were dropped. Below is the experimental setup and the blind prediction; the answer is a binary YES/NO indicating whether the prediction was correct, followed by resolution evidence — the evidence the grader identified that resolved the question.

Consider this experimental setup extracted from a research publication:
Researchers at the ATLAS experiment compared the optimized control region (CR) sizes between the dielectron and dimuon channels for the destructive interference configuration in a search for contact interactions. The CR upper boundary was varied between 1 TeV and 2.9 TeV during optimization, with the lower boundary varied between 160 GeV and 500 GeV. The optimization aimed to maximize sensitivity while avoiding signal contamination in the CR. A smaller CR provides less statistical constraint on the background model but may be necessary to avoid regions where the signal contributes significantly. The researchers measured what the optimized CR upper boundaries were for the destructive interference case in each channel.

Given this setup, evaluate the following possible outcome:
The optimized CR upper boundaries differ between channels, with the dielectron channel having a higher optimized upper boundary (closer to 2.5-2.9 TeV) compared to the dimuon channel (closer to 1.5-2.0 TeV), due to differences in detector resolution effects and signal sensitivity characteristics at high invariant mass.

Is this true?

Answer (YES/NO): NO